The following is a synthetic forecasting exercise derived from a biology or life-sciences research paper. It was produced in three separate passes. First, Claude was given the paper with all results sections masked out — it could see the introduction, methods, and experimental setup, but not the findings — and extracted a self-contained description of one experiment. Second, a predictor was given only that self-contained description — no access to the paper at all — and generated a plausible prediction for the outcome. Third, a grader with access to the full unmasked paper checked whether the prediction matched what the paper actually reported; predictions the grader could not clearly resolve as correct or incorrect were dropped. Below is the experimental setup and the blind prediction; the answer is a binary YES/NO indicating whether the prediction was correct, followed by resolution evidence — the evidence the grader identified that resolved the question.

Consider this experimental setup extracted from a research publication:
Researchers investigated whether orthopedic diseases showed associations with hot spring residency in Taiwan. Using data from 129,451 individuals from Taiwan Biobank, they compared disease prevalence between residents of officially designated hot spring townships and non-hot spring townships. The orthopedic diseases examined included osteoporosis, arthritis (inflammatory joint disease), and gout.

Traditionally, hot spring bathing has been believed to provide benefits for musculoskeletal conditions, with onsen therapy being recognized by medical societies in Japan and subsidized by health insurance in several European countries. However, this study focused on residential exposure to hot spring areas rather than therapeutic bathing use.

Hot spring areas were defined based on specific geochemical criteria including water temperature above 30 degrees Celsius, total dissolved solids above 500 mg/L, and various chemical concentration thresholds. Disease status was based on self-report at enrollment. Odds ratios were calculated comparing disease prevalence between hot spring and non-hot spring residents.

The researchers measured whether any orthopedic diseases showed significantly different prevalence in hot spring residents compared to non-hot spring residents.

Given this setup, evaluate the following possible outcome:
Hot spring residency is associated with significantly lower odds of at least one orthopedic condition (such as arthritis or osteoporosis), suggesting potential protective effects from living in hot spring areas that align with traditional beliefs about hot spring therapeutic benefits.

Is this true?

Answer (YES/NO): NO